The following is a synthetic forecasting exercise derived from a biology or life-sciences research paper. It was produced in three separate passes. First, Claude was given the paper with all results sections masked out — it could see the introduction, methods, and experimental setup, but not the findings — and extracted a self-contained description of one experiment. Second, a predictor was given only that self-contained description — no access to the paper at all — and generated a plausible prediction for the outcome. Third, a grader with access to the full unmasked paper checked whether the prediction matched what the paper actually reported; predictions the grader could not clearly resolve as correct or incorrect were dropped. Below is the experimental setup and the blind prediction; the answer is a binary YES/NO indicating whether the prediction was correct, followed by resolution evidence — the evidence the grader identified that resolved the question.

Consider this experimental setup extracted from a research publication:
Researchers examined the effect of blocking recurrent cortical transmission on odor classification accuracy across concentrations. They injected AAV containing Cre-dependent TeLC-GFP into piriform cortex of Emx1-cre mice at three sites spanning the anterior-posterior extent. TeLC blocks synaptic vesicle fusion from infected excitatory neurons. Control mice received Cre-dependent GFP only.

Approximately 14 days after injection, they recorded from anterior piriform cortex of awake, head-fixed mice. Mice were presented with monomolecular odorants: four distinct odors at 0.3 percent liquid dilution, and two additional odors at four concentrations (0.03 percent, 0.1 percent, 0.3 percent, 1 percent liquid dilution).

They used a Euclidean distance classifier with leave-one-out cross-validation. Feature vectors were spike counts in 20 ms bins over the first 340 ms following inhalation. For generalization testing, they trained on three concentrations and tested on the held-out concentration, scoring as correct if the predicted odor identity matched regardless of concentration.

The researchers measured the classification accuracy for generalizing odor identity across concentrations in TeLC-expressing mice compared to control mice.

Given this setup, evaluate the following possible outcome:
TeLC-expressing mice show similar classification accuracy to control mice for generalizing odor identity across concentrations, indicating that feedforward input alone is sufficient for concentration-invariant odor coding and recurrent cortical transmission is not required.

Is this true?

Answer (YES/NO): NO